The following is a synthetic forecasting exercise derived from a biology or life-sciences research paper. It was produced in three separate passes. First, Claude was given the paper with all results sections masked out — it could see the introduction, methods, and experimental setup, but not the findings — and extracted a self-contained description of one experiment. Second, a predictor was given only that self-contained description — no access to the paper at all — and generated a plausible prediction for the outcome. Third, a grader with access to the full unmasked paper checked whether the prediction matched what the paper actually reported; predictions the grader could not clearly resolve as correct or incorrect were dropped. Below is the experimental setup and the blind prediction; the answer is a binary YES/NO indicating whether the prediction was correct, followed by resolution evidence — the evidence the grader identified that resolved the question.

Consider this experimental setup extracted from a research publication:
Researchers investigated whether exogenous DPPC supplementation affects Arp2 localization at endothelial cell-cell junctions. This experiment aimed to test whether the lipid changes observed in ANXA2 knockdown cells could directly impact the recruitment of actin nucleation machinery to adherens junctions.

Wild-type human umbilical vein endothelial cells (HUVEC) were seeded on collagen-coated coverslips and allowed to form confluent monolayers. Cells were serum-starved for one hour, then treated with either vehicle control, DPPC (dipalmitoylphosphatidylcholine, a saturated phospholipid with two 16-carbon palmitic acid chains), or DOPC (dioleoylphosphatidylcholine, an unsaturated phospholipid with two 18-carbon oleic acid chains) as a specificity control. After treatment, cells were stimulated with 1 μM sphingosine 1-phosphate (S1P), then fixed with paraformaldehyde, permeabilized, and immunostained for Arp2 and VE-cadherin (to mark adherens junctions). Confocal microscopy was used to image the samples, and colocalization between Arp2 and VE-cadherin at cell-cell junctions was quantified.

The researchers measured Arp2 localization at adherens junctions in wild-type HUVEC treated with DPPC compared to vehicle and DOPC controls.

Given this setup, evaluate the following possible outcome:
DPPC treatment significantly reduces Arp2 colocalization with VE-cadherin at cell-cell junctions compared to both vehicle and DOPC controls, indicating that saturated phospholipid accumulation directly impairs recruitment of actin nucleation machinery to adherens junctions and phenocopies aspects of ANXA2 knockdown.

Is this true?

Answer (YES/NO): YES